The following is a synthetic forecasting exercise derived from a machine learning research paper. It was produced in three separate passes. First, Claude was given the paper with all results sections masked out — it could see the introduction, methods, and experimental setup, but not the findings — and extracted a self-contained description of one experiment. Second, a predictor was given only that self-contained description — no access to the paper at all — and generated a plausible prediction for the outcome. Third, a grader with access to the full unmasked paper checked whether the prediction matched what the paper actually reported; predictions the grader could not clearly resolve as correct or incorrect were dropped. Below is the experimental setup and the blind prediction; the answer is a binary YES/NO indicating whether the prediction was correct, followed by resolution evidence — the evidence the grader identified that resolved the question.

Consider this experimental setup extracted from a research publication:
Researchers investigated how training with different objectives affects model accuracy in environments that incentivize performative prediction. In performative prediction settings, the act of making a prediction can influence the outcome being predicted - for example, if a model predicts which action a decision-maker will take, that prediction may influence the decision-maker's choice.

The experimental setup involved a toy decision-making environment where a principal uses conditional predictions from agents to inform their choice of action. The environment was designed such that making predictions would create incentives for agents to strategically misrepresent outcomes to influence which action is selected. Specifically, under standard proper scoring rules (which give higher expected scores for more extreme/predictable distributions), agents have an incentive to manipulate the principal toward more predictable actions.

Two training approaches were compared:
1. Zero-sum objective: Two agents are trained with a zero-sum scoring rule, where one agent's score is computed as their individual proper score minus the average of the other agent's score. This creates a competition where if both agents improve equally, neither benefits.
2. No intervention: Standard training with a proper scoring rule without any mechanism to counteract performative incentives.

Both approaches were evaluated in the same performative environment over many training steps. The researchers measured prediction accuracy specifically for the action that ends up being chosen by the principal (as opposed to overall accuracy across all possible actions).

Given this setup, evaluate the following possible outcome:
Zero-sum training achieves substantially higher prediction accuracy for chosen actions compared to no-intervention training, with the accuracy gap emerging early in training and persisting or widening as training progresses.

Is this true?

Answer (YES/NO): NO